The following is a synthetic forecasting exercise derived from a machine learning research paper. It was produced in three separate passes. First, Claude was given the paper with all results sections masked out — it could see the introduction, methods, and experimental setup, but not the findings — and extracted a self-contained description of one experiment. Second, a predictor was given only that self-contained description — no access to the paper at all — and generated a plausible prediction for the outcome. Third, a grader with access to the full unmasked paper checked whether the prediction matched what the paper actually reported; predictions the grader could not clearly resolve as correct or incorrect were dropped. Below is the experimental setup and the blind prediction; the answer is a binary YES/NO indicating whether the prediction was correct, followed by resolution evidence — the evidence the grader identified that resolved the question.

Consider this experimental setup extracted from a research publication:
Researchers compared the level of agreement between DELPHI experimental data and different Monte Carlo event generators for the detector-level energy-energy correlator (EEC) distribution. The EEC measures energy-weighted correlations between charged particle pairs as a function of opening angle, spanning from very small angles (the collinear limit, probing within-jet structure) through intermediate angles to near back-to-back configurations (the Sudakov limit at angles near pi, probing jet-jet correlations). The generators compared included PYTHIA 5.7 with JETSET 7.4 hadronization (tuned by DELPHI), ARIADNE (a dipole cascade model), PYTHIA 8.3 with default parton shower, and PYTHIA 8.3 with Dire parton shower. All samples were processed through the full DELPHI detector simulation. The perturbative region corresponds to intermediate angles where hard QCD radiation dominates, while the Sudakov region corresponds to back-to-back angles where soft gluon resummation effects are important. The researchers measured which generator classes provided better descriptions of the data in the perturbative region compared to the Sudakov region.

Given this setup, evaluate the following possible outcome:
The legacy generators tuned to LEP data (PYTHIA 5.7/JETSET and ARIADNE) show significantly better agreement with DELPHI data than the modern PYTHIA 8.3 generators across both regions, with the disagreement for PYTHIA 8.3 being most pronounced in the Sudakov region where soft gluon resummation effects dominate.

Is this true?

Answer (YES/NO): NO